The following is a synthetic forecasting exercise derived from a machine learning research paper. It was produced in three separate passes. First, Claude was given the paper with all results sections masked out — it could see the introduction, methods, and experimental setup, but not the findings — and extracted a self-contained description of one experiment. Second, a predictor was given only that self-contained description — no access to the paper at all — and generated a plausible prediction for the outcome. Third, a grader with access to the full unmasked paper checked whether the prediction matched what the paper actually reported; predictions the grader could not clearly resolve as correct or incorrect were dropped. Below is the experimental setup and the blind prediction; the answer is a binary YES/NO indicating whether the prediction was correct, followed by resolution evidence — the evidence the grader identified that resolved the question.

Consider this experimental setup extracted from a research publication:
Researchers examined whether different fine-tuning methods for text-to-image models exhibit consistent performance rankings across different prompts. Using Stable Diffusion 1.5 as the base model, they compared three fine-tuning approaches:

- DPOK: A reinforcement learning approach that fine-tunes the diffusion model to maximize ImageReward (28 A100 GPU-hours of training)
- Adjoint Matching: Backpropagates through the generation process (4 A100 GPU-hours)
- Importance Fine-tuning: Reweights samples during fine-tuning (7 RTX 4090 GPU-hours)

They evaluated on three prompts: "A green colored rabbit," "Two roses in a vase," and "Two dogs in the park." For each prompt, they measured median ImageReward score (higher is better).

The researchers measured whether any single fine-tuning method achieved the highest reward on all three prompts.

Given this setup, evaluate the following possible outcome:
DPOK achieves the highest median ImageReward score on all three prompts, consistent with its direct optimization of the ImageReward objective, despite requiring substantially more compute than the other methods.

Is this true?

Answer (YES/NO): NO